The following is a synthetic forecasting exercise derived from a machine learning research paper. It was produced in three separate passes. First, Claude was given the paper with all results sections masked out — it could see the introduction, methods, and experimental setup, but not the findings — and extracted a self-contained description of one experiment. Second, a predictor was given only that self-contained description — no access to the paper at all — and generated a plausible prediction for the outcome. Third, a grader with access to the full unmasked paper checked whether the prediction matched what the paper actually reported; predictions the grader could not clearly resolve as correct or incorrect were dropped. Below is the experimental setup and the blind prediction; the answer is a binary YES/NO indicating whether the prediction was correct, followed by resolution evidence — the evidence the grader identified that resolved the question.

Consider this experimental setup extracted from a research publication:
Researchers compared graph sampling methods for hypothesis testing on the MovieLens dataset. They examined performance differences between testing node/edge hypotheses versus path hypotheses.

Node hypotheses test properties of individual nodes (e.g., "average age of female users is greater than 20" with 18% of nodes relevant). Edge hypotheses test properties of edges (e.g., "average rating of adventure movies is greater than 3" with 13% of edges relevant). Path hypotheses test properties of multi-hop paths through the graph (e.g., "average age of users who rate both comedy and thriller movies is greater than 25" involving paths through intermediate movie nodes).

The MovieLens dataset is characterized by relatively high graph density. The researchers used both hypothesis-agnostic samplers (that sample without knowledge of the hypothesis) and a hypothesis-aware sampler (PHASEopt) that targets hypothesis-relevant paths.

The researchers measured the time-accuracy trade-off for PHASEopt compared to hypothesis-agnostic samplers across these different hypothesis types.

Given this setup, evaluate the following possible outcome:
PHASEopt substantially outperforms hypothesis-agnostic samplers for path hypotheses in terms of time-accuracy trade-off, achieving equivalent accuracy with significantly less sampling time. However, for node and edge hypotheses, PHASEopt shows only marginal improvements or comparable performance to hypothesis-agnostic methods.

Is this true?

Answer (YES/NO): NO